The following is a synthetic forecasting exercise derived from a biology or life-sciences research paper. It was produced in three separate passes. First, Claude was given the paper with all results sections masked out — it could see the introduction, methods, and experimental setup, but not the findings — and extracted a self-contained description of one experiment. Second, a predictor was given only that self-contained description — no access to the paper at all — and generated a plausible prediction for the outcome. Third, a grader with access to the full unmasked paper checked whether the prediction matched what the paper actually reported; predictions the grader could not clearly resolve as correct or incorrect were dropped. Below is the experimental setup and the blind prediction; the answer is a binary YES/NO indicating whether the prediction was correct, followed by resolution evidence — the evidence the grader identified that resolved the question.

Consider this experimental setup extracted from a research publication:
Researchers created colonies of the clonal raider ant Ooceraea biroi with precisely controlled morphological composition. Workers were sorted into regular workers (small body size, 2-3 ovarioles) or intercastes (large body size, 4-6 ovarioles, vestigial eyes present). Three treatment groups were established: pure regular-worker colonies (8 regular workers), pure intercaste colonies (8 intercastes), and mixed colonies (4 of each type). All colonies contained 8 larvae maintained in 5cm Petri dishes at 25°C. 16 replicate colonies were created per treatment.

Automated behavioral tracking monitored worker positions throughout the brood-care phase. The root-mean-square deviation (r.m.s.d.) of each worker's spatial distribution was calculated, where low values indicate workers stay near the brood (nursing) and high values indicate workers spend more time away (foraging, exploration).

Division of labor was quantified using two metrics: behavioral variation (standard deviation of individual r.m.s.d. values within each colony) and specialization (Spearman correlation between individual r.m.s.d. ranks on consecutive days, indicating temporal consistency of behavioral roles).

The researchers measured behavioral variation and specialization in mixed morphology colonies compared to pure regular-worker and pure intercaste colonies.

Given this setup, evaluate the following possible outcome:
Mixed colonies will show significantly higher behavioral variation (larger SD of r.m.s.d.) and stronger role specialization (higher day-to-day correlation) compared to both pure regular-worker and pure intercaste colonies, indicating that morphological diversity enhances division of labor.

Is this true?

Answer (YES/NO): NO